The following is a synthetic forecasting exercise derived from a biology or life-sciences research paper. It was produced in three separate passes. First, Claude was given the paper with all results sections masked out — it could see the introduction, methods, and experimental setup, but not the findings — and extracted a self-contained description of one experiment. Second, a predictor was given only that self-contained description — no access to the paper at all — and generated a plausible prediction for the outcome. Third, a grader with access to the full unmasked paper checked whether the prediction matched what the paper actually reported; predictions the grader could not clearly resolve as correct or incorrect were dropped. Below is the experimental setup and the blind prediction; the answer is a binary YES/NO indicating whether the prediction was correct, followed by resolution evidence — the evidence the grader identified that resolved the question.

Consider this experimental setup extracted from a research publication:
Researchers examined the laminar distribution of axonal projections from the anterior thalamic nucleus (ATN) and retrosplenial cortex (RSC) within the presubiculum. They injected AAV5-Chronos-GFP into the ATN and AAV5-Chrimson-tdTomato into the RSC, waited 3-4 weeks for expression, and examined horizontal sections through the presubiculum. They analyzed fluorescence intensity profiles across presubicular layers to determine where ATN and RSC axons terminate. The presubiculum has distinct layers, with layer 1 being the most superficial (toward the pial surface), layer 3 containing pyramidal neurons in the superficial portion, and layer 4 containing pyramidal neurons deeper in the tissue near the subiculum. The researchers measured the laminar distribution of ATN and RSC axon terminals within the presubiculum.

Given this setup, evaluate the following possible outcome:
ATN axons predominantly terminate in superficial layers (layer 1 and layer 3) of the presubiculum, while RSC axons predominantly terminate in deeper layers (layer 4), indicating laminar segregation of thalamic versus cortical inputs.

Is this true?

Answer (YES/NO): NO